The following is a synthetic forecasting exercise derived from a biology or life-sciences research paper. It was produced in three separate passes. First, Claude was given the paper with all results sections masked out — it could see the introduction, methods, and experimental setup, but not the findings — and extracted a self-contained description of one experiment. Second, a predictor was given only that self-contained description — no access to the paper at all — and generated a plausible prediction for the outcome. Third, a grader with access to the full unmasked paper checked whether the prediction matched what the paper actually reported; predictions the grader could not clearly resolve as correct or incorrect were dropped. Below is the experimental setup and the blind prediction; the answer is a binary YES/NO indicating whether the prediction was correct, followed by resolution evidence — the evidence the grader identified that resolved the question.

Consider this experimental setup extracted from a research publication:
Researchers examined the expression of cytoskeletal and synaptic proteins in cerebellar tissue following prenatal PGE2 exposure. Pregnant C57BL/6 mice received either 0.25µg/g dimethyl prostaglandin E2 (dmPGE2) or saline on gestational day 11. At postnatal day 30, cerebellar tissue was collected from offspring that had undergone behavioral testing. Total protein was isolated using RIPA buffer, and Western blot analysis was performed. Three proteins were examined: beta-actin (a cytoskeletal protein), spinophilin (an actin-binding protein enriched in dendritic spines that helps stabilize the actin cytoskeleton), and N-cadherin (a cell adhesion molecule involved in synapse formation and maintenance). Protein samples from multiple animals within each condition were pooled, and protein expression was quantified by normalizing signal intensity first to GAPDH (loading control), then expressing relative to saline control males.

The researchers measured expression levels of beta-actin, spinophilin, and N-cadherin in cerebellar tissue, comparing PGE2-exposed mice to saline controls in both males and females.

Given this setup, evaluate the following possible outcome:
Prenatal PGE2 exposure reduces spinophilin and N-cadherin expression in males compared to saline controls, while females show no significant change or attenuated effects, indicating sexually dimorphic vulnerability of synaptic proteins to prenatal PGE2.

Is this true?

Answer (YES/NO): NO